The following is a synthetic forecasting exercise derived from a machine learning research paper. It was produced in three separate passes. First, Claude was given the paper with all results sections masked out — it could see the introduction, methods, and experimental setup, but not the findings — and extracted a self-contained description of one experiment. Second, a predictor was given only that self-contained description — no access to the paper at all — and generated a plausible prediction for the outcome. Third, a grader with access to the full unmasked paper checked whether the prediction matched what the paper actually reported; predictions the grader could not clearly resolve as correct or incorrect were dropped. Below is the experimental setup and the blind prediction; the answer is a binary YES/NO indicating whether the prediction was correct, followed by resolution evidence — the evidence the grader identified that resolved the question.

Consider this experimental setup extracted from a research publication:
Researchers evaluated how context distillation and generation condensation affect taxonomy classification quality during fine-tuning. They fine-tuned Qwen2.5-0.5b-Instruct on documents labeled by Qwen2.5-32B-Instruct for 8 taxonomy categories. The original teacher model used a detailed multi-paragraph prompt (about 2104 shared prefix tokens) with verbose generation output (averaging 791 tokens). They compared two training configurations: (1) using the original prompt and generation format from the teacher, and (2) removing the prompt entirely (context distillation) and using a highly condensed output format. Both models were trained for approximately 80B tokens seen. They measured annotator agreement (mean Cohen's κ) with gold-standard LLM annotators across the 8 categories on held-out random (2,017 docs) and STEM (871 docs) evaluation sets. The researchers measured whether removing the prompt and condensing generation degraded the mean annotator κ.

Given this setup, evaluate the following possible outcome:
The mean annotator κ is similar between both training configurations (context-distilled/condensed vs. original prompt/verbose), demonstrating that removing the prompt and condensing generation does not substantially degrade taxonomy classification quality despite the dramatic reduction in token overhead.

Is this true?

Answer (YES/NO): YES